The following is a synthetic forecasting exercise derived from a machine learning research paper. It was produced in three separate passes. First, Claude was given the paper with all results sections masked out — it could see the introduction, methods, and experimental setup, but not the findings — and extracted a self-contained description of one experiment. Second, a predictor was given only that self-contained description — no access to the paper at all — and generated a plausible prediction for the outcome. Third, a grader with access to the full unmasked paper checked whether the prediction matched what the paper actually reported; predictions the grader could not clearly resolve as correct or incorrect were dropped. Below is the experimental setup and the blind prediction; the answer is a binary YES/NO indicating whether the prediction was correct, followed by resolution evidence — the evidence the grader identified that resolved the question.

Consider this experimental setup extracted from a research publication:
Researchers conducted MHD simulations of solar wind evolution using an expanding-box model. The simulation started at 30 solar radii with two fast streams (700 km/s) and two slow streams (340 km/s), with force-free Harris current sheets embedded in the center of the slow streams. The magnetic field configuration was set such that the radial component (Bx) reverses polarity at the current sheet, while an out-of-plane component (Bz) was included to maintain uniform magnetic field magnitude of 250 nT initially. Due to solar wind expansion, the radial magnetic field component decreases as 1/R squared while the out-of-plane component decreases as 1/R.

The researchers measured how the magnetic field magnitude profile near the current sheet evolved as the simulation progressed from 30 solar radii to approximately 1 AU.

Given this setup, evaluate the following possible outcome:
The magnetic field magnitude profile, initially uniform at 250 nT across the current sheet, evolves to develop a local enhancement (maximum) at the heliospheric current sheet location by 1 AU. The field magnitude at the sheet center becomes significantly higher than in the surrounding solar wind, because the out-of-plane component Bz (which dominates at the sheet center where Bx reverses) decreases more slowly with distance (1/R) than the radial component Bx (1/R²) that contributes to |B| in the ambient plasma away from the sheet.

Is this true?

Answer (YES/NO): YES